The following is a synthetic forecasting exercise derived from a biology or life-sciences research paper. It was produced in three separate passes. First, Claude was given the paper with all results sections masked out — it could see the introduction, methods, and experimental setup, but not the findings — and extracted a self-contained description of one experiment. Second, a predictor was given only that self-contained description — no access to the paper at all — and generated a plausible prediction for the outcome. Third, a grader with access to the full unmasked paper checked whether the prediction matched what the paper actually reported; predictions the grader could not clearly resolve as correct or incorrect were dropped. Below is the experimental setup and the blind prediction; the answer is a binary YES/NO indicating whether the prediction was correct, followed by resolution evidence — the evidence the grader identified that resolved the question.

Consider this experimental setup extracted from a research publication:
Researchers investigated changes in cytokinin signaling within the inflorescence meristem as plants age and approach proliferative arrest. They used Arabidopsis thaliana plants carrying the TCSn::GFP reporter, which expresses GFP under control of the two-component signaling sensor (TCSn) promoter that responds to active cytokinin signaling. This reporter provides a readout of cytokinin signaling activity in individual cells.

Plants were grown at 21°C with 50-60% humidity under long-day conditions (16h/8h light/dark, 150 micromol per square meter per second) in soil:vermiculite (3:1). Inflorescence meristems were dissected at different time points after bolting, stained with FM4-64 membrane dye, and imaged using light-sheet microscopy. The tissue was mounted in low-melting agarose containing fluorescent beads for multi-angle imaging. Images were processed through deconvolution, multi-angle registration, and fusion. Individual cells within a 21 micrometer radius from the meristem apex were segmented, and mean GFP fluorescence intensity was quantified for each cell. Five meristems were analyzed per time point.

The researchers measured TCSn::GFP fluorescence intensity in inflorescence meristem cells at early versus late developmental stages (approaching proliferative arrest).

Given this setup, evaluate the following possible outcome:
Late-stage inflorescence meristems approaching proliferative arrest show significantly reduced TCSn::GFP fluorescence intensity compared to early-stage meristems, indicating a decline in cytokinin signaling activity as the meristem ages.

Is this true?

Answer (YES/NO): YES